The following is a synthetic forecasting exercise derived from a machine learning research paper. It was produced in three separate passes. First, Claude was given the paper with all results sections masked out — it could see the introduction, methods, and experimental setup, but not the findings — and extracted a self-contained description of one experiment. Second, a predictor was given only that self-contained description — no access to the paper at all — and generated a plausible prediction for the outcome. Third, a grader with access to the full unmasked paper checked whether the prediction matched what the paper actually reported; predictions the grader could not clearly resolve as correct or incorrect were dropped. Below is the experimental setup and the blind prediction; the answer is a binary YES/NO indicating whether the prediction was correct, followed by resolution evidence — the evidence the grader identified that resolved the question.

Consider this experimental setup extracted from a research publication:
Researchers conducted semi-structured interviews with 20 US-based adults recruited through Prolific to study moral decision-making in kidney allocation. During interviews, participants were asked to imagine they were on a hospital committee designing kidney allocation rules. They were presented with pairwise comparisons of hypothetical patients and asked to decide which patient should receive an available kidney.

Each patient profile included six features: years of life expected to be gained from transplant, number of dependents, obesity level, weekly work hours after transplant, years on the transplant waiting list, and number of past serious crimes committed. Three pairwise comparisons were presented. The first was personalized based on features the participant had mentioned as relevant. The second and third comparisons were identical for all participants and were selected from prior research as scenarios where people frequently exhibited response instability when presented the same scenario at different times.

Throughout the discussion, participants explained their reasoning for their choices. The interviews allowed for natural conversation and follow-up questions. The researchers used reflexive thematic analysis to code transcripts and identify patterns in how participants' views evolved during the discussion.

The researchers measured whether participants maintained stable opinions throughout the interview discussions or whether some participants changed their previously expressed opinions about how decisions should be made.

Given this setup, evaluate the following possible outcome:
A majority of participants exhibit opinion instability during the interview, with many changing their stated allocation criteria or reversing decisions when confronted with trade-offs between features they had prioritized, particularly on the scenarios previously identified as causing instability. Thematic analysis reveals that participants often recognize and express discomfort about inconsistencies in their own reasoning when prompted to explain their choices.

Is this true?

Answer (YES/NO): NO